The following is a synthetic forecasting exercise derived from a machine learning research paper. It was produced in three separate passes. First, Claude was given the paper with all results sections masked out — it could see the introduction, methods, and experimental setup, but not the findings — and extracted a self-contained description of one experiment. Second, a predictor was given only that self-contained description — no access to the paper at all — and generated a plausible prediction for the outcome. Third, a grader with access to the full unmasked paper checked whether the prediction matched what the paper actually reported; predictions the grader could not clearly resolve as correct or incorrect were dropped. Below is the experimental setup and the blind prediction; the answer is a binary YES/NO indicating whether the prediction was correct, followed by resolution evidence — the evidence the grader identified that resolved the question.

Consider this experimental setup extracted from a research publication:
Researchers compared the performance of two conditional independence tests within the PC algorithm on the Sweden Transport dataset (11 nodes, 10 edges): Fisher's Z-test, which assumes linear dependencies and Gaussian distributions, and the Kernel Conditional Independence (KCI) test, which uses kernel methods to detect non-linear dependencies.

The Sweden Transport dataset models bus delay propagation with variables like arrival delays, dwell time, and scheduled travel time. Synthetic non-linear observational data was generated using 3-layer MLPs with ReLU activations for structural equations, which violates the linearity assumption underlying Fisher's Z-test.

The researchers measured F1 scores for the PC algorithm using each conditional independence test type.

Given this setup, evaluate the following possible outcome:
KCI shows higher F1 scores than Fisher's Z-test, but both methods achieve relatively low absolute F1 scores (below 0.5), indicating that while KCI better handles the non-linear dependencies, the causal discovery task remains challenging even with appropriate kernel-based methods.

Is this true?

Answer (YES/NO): NO